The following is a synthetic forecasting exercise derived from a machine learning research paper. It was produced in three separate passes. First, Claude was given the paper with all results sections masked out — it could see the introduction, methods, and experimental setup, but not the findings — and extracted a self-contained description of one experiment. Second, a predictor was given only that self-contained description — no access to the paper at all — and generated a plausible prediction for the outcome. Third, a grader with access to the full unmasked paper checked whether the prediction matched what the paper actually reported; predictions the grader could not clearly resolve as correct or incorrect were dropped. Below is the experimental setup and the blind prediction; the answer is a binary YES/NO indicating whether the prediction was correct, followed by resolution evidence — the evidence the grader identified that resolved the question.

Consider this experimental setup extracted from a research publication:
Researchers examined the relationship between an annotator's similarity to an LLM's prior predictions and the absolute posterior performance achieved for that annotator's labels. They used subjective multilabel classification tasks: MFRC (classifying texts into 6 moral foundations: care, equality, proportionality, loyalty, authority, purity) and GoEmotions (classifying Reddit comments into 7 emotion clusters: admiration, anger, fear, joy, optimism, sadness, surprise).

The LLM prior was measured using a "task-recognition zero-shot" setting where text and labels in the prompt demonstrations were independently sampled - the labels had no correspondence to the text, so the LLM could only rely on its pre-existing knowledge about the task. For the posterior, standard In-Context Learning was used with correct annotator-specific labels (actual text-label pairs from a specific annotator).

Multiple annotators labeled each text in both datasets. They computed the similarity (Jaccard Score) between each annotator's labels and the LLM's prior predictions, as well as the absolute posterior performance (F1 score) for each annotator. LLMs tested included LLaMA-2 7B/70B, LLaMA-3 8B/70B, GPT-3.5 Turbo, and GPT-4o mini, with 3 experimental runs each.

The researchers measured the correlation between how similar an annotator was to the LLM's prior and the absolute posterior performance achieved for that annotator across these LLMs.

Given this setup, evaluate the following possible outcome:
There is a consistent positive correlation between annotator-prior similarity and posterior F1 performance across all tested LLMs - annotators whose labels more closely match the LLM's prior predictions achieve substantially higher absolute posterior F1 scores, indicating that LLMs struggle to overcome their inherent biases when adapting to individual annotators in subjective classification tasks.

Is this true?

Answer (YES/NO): YES